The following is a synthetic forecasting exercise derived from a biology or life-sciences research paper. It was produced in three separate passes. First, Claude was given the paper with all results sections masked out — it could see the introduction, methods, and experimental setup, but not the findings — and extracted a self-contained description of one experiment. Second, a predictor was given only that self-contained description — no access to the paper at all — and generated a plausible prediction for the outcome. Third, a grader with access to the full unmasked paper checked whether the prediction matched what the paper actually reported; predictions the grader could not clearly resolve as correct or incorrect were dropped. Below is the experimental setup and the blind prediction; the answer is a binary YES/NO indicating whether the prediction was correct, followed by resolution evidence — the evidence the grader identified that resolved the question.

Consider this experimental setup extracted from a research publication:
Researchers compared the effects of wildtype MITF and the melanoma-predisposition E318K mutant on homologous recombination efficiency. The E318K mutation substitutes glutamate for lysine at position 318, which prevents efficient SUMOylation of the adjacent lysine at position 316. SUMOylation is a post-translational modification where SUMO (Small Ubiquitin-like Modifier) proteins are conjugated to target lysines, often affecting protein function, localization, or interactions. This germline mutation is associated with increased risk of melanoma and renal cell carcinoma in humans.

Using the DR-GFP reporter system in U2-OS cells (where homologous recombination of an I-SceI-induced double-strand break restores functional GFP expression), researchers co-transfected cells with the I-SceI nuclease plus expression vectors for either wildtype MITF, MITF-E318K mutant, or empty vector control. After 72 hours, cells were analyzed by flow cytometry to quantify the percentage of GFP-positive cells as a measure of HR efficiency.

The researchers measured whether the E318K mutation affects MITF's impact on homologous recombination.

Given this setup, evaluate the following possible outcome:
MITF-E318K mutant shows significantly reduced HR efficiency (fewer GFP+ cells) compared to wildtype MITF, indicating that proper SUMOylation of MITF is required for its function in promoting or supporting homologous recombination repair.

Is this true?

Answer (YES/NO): NO